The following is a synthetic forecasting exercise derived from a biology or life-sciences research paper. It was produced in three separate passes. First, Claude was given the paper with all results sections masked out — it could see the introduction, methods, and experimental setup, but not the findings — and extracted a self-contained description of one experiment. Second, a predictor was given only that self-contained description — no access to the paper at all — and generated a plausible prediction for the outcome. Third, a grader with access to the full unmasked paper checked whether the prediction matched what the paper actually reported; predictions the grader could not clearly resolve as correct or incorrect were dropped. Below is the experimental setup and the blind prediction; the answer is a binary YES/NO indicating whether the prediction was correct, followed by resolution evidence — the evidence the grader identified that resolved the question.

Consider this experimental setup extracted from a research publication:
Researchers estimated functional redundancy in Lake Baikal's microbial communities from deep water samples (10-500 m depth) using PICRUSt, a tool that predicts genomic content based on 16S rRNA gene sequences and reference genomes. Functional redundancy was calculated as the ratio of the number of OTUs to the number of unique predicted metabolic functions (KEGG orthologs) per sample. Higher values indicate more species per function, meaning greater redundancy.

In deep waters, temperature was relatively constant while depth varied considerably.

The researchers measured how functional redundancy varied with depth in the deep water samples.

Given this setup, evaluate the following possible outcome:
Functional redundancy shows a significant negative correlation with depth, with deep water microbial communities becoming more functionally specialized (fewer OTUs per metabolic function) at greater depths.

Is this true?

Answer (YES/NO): NO